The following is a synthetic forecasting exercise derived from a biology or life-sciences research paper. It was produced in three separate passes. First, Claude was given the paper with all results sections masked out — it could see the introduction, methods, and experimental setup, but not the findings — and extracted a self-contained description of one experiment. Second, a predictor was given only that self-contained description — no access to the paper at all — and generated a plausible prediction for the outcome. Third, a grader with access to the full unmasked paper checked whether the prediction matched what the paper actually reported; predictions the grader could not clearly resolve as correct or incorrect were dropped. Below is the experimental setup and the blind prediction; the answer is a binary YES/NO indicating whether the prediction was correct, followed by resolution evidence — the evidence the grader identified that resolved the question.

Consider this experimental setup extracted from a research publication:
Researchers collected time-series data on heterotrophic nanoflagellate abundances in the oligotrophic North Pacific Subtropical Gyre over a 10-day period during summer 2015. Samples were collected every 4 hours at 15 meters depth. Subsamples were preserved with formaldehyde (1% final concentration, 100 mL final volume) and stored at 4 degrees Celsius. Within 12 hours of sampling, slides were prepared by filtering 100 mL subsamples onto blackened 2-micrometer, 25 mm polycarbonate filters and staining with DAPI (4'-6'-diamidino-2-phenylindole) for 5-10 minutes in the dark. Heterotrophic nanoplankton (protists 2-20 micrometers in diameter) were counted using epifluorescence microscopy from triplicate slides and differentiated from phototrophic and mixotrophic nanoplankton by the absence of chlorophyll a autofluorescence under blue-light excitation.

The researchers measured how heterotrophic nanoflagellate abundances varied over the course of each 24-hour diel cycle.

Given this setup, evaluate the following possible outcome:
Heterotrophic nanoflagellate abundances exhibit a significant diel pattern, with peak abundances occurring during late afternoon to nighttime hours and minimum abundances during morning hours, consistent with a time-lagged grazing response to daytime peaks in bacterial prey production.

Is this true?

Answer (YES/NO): NO